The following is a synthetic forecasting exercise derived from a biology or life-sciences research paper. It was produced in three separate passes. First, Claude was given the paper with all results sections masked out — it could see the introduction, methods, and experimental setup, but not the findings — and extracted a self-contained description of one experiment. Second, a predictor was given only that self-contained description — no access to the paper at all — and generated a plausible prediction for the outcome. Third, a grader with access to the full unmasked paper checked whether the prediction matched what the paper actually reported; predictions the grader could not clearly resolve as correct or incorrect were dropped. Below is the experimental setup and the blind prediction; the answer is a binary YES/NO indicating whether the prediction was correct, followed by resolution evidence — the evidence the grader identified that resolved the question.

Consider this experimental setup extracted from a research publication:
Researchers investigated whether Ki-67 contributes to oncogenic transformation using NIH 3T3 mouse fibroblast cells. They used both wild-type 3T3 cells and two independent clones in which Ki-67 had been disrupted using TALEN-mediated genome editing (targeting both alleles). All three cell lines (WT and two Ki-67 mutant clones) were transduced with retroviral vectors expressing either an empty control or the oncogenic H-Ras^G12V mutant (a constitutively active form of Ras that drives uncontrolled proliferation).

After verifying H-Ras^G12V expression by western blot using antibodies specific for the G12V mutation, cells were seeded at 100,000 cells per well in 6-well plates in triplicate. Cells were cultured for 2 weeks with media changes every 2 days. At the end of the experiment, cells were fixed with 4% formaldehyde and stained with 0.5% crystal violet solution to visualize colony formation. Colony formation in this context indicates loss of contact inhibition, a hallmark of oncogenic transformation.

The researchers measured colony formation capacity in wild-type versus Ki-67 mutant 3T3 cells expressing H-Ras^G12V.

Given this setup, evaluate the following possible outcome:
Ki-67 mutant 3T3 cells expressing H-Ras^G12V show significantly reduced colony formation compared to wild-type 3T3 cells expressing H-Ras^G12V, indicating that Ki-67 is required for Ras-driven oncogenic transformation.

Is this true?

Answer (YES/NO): YES